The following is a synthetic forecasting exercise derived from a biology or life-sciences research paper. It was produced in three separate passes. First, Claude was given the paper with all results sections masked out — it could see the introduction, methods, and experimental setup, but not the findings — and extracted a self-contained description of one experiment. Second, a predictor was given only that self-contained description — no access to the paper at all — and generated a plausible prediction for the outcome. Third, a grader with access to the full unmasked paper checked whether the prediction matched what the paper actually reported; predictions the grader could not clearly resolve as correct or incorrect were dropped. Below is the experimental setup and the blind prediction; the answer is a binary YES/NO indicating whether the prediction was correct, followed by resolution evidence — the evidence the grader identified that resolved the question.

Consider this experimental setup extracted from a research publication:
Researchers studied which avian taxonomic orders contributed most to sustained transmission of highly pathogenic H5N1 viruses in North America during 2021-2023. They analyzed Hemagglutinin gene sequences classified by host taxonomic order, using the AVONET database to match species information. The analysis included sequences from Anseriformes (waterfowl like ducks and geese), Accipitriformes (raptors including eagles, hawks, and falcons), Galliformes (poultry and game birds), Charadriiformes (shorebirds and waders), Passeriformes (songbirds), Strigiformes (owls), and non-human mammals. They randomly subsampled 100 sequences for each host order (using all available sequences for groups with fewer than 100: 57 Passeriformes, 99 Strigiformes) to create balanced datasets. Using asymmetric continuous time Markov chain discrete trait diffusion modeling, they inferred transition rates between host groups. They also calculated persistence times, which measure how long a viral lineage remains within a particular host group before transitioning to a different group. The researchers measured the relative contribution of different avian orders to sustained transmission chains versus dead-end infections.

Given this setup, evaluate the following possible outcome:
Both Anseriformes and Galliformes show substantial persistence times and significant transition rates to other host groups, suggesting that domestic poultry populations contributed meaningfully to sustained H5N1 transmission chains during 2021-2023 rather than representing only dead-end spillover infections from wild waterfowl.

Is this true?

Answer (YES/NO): NO